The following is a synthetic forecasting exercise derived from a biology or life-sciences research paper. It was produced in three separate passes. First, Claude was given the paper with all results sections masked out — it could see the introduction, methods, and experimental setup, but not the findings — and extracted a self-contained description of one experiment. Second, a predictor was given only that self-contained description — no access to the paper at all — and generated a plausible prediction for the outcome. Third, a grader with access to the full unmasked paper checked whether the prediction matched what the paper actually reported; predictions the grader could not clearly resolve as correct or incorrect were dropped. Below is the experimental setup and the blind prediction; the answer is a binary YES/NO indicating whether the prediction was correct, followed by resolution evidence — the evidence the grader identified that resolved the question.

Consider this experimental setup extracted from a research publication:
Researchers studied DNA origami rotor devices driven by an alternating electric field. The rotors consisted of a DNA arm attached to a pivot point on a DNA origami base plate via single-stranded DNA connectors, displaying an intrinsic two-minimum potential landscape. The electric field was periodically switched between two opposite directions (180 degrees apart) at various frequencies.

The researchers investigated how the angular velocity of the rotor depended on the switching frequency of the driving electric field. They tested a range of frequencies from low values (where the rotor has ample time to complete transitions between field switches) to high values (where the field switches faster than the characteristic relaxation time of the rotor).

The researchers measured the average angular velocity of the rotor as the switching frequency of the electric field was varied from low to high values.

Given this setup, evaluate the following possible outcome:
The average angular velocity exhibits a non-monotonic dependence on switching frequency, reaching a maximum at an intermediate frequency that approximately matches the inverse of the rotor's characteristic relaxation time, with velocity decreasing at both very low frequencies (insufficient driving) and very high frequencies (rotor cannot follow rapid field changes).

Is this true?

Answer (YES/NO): YES